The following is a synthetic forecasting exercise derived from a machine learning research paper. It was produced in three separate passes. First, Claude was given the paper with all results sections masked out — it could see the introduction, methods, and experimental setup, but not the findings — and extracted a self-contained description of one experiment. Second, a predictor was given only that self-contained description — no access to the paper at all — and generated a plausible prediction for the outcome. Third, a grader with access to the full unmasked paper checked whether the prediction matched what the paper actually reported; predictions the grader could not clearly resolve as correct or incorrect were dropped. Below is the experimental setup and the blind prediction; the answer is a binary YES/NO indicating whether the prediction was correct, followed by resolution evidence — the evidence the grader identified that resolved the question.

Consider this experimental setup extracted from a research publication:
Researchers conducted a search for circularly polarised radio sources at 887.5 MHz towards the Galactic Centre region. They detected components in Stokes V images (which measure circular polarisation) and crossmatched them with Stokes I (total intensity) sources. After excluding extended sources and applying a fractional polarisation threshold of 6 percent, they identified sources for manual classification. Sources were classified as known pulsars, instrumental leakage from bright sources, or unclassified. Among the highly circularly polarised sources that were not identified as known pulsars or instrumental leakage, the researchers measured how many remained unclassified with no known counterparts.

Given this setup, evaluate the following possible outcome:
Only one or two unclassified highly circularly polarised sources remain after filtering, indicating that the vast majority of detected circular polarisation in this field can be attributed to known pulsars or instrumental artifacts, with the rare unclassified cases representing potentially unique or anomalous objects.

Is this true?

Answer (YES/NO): YES